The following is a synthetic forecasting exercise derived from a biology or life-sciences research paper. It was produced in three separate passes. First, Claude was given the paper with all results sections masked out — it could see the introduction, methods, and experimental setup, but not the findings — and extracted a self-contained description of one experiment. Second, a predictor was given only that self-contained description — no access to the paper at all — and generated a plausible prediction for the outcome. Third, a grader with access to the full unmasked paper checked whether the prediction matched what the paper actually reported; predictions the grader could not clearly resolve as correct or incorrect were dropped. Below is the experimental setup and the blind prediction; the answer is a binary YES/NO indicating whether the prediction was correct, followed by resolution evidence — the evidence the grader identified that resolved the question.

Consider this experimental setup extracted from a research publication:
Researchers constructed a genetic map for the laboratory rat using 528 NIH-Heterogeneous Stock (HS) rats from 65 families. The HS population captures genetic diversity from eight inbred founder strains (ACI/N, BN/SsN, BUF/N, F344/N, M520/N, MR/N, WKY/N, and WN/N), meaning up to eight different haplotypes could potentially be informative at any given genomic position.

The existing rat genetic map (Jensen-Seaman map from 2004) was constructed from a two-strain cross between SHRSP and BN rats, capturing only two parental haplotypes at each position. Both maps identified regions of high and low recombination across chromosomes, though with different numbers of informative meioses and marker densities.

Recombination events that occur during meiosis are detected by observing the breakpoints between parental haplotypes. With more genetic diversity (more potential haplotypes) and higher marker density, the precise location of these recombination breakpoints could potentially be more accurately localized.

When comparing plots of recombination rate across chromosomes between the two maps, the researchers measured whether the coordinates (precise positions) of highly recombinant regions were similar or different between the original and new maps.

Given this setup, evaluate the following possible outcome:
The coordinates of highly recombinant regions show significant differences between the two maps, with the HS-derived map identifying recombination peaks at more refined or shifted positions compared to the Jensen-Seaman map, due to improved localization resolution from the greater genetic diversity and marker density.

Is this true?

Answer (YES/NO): YES